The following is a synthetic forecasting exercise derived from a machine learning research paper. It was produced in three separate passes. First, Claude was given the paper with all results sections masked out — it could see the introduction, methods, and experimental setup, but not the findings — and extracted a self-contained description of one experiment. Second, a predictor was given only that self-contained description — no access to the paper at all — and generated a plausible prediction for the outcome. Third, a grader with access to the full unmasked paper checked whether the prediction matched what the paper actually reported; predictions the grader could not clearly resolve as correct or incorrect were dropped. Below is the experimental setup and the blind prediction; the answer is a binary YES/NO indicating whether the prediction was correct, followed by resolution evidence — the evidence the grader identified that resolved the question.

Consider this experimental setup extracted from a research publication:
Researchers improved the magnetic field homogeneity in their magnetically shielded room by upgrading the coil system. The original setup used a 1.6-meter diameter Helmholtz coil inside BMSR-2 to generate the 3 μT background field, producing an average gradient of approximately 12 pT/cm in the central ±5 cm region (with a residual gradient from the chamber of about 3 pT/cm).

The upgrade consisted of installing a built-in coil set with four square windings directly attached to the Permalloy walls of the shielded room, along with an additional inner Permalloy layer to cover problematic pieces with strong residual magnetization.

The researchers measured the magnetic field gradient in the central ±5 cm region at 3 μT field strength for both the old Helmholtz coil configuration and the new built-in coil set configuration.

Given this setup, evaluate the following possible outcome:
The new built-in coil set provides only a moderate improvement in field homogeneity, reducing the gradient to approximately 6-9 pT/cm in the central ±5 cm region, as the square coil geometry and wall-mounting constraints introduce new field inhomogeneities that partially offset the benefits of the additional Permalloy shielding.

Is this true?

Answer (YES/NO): NO